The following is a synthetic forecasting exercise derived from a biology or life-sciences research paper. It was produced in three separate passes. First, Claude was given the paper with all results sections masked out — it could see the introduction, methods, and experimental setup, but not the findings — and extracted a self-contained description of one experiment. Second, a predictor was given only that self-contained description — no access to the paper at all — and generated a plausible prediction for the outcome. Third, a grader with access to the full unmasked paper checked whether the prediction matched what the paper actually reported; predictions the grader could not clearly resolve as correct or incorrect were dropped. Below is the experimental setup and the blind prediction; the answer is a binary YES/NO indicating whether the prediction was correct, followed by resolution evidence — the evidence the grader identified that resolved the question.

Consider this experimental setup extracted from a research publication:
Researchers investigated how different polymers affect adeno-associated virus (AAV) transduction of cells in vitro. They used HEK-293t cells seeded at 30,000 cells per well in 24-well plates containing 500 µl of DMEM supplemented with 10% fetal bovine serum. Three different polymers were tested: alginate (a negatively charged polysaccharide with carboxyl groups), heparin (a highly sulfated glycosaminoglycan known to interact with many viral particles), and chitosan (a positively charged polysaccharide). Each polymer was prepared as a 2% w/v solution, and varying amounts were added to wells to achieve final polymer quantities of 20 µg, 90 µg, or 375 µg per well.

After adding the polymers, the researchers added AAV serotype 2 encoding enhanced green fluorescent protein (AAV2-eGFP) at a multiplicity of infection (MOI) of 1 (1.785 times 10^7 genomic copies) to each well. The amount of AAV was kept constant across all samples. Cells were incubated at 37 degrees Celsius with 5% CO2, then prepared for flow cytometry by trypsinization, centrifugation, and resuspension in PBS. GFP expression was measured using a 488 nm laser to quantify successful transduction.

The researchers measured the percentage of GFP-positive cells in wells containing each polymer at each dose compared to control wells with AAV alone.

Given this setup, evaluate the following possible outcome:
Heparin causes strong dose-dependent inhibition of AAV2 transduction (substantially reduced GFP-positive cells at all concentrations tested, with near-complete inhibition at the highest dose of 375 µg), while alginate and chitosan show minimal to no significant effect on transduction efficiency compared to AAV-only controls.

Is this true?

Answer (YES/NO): NO